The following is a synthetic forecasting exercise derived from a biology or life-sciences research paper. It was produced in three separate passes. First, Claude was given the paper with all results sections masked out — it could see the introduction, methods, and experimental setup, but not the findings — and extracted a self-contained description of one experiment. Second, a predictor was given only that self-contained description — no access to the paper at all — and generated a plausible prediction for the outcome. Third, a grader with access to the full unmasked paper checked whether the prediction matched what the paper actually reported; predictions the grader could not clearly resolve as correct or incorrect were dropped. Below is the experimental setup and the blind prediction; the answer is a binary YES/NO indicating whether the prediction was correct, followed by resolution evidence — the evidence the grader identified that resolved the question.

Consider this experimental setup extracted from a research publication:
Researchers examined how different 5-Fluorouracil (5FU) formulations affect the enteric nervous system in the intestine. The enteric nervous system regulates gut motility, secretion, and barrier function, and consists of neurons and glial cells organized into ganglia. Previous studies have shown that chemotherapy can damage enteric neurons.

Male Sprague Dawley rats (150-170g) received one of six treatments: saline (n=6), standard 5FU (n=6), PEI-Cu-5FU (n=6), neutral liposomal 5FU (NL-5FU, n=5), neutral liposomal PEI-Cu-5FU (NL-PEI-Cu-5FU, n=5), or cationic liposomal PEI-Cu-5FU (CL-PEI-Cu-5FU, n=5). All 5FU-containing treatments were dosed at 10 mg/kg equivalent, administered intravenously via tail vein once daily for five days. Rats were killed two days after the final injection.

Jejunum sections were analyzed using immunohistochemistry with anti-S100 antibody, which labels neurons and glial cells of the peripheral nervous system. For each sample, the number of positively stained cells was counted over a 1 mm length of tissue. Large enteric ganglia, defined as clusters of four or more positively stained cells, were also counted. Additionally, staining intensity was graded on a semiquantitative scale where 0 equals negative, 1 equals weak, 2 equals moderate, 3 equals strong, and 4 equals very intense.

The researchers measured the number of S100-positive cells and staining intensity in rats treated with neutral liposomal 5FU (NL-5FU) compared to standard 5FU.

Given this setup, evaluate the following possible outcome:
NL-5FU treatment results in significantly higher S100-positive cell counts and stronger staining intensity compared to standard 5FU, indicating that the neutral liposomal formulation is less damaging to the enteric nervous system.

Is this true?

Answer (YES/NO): NO